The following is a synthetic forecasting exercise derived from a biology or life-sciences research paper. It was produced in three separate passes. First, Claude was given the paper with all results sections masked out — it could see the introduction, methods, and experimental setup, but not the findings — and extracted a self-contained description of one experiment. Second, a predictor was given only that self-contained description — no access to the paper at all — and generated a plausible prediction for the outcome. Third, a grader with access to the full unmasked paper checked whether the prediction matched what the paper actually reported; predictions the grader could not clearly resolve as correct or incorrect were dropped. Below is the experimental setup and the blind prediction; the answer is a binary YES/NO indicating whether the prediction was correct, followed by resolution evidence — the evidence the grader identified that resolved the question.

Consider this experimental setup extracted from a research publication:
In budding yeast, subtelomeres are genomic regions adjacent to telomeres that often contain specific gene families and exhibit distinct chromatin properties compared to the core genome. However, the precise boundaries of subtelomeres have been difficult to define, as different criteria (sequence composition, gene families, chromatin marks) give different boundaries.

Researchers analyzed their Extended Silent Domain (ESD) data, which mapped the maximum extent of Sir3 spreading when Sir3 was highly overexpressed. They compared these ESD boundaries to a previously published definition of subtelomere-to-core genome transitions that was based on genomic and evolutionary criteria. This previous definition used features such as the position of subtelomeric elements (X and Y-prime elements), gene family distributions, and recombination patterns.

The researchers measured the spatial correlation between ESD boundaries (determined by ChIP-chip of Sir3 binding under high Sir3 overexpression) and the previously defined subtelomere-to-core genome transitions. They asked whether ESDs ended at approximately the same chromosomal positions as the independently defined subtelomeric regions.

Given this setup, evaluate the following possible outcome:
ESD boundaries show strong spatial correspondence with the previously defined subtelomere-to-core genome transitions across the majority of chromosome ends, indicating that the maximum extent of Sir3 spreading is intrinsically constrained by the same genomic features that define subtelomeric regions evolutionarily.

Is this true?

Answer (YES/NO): NO